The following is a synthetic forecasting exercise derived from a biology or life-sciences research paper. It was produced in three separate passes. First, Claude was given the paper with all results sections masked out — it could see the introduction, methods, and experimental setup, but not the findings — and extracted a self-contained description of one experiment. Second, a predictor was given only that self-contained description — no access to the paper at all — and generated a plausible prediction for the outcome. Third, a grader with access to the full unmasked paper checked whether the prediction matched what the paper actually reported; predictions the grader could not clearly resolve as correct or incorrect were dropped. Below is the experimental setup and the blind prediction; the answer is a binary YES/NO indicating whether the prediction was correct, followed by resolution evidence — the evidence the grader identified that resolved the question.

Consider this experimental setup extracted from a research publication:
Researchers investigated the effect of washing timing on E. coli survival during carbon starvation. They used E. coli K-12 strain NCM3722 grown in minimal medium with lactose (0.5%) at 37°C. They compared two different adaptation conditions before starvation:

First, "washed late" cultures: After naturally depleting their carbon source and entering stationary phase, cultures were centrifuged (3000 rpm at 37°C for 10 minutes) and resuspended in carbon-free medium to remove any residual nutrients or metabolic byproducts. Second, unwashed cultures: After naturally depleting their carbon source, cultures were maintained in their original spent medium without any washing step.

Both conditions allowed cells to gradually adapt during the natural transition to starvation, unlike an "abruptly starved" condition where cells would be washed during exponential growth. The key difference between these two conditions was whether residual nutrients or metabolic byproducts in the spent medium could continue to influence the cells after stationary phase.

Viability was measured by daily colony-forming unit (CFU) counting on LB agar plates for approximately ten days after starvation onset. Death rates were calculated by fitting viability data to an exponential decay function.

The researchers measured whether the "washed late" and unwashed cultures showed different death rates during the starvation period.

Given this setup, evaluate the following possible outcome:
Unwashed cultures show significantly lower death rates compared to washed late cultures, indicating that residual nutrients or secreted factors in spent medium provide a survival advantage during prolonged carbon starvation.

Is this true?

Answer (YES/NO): NO